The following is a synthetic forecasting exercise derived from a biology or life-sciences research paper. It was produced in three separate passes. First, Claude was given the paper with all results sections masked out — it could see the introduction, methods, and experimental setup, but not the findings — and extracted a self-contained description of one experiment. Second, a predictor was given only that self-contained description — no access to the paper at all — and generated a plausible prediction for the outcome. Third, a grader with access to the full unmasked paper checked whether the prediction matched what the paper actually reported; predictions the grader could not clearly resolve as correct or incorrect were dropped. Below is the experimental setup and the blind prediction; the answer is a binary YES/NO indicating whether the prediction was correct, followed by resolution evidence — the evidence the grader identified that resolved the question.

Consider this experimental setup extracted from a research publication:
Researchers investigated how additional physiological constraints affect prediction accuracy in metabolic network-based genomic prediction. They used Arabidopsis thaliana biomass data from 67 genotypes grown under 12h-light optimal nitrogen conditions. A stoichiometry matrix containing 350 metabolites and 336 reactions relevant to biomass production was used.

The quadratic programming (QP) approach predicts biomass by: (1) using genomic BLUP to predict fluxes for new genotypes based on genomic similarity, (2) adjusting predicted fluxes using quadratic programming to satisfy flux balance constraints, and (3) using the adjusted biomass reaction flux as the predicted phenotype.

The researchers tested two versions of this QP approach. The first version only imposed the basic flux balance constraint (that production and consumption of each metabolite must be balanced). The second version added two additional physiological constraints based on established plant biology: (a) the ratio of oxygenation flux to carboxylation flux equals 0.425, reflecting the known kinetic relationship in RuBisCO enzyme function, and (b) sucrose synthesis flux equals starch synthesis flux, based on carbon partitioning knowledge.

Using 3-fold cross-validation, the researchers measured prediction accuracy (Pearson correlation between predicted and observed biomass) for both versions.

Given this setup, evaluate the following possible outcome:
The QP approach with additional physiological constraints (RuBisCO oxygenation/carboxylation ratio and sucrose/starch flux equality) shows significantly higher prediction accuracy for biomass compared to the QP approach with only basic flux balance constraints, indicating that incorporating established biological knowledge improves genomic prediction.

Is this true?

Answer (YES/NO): NO